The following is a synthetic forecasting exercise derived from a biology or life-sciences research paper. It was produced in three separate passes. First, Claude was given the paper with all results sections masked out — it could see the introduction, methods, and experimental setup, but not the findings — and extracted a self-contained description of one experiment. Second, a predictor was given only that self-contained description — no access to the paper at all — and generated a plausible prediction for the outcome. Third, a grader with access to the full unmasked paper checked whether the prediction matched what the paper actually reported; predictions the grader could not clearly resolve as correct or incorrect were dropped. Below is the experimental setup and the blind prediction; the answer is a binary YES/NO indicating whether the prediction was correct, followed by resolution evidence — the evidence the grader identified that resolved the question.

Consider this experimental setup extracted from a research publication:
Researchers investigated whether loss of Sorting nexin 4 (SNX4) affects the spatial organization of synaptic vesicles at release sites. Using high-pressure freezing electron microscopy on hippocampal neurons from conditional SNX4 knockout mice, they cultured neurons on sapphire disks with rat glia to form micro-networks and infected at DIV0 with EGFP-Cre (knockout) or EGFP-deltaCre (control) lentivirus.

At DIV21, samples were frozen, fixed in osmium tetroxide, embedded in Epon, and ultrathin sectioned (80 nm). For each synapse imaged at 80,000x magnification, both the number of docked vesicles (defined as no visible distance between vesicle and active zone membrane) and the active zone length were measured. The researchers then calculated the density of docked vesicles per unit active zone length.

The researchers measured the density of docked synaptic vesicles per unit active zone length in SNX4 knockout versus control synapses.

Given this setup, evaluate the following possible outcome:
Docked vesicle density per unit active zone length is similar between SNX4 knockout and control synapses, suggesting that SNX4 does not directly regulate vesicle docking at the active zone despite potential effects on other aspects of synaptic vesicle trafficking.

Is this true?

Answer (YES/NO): NO